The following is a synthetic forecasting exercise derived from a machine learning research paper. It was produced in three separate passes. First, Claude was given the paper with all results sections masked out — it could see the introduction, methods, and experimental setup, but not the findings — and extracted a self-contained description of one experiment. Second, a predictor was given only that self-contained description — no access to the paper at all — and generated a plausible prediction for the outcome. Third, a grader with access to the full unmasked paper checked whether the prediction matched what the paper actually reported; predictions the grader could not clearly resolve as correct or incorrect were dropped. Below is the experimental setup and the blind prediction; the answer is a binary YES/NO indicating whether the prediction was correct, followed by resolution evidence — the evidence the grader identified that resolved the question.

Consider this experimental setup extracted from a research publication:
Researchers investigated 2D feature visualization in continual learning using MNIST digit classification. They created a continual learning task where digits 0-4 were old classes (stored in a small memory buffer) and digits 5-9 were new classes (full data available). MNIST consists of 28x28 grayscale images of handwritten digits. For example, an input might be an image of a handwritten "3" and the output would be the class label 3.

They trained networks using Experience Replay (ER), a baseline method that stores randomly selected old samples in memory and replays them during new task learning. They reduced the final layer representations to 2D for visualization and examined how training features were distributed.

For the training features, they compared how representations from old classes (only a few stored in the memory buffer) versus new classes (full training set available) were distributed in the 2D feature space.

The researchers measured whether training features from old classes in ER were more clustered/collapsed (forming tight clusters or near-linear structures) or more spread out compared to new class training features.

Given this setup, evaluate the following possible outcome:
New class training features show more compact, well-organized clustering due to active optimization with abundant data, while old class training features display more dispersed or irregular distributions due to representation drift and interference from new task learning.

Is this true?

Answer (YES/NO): NO